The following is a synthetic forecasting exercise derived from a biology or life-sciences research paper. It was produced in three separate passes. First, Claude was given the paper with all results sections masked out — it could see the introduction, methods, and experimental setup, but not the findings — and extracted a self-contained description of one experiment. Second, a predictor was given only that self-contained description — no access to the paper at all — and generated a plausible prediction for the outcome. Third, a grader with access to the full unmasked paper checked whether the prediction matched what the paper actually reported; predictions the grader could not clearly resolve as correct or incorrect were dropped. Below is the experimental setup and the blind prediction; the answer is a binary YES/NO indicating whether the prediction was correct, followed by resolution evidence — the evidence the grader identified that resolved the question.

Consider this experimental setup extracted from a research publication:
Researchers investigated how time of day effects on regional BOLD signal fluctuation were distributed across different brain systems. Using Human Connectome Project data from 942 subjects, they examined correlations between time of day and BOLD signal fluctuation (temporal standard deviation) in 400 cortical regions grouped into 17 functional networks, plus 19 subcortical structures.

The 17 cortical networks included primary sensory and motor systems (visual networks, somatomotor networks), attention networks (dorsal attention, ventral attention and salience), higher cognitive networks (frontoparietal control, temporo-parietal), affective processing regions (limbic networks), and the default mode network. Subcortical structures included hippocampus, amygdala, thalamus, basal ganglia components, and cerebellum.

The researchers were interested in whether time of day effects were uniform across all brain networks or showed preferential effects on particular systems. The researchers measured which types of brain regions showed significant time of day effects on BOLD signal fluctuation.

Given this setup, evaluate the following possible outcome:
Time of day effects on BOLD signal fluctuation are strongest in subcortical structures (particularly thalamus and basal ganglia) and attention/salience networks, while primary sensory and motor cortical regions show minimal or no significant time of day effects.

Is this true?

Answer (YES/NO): NO